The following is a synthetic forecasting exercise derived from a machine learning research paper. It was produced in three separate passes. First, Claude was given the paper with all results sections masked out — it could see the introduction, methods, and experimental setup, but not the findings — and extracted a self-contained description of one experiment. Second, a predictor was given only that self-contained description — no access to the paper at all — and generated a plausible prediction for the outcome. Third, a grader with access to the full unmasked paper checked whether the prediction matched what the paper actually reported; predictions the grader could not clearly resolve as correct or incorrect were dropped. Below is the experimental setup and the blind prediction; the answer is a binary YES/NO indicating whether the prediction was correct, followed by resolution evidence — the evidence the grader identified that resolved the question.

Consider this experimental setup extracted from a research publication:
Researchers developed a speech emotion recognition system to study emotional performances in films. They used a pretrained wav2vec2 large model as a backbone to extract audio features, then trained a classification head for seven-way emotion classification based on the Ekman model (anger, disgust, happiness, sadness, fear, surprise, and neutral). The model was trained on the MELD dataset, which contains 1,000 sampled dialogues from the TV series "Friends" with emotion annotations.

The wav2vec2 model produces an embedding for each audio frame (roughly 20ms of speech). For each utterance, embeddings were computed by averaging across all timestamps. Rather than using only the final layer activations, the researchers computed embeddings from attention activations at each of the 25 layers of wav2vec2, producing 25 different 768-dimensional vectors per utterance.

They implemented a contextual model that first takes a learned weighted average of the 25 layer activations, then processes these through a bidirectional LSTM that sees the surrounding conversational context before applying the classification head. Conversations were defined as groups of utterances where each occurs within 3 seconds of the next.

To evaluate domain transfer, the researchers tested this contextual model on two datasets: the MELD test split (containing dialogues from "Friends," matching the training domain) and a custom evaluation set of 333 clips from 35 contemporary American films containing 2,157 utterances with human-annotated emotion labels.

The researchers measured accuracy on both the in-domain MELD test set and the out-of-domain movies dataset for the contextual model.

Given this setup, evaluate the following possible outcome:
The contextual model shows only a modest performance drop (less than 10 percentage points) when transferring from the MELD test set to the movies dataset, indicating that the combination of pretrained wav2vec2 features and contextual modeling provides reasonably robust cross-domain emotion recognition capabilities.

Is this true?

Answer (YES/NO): YES